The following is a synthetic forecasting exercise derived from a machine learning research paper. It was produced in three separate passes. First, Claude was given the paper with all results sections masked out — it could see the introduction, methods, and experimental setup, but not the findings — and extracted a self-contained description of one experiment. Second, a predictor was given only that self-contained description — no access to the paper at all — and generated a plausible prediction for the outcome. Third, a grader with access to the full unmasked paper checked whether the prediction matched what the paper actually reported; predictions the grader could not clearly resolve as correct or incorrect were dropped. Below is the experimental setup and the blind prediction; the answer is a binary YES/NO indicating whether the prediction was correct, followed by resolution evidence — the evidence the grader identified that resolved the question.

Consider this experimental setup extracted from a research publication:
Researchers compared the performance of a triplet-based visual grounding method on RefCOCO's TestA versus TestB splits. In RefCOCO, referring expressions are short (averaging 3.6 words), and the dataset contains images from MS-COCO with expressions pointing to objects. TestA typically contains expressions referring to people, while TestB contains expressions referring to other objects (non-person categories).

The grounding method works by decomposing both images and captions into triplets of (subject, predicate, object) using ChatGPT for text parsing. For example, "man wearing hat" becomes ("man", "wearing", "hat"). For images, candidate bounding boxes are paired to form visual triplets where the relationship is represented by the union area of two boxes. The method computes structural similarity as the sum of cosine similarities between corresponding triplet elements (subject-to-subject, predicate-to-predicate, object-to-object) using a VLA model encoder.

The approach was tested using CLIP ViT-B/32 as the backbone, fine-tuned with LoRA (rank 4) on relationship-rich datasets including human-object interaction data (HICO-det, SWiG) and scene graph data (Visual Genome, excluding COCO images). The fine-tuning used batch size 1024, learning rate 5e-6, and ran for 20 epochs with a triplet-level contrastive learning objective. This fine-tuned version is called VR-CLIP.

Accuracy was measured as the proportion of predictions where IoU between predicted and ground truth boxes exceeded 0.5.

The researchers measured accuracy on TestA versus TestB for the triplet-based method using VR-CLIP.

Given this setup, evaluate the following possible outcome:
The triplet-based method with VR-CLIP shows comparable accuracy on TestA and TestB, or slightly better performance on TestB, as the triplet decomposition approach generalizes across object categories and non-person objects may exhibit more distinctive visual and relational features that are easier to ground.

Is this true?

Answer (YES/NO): NO